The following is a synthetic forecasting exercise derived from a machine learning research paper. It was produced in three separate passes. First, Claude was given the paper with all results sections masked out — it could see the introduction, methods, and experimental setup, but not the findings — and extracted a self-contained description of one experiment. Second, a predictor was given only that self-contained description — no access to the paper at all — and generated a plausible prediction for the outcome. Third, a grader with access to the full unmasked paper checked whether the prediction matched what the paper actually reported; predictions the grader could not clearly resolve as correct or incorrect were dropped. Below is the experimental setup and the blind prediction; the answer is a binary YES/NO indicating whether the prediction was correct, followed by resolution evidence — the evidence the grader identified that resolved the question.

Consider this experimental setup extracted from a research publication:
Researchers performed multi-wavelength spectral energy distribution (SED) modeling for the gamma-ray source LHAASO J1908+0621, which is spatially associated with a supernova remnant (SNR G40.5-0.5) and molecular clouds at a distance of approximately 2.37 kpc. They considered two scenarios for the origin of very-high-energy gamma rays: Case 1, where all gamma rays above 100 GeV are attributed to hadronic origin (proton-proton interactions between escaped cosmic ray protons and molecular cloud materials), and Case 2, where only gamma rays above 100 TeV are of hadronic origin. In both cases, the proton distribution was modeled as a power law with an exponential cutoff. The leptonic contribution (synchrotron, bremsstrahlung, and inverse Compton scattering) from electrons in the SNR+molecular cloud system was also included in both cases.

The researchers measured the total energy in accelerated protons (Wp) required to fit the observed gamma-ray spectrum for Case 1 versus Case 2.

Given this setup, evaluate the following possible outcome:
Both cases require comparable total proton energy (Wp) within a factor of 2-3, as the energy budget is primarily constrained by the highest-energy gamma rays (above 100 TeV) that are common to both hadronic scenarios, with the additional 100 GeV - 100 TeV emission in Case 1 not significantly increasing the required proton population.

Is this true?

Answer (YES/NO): YES